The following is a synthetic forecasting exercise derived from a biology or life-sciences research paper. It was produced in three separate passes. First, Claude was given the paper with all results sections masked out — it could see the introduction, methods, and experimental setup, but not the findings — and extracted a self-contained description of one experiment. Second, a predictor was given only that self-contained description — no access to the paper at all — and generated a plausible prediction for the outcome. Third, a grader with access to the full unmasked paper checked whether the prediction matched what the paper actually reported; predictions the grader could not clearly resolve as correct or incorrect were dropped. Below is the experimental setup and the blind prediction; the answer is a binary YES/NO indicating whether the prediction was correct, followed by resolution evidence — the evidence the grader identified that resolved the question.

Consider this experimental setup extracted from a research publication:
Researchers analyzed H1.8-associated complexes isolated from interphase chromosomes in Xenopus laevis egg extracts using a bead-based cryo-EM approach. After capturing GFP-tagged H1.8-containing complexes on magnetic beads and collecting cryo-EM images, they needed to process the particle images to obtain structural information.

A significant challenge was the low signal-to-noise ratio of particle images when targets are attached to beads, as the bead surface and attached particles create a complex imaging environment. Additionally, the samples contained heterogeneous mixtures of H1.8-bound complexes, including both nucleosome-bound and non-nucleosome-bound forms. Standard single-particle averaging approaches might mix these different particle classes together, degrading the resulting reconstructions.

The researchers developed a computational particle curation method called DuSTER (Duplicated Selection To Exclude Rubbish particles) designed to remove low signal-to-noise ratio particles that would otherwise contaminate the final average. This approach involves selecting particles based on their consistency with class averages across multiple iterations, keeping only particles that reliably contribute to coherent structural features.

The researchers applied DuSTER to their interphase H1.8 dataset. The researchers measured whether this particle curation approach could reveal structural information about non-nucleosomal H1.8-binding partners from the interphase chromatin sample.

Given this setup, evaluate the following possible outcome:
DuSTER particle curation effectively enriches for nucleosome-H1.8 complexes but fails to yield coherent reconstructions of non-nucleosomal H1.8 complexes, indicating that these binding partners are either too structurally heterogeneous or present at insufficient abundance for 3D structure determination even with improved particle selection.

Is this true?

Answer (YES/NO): NO